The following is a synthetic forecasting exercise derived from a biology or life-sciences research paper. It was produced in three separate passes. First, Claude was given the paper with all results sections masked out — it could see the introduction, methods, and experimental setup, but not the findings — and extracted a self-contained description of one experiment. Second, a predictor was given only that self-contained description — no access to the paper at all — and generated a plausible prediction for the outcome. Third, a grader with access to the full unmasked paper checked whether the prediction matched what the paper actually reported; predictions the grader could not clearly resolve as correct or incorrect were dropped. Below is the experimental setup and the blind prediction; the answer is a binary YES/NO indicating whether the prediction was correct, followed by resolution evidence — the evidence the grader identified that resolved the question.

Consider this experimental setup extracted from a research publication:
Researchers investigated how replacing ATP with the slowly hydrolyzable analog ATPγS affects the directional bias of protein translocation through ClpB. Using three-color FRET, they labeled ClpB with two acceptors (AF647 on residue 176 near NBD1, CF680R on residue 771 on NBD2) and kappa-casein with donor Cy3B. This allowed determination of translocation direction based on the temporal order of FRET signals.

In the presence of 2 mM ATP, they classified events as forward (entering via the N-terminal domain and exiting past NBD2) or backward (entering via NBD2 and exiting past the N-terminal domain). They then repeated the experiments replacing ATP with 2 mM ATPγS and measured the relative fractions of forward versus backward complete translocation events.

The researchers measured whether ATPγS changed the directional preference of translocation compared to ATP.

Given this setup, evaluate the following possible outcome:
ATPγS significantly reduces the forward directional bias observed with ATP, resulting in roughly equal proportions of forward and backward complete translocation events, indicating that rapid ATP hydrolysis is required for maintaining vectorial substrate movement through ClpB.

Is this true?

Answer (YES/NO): YES